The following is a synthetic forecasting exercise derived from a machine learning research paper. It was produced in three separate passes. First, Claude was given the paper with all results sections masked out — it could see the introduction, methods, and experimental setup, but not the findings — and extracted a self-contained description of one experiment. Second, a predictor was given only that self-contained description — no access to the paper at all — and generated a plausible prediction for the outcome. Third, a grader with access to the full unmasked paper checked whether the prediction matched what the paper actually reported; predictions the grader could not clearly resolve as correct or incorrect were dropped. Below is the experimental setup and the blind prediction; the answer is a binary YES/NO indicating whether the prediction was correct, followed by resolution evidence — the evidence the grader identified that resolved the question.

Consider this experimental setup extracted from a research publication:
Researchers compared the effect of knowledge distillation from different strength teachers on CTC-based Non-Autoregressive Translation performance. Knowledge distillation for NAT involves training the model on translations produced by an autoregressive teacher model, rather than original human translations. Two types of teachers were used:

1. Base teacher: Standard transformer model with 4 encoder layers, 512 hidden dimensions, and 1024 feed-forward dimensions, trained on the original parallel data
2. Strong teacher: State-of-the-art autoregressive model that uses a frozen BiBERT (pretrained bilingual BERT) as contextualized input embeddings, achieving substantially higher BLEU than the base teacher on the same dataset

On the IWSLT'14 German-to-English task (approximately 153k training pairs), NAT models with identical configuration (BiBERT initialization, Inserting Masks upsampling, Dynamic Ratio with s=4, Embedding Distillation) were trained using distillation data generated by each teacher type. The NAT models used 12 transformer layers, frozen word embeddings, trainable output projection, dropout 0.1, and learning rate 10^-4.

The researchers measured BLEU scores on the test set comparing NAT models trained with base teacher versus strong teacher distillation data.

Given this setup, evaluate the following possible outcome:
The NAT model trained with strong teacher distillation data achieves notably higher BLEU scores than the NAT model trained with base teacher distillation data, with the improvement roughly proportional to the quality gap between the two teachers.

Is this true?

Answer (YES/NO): NO